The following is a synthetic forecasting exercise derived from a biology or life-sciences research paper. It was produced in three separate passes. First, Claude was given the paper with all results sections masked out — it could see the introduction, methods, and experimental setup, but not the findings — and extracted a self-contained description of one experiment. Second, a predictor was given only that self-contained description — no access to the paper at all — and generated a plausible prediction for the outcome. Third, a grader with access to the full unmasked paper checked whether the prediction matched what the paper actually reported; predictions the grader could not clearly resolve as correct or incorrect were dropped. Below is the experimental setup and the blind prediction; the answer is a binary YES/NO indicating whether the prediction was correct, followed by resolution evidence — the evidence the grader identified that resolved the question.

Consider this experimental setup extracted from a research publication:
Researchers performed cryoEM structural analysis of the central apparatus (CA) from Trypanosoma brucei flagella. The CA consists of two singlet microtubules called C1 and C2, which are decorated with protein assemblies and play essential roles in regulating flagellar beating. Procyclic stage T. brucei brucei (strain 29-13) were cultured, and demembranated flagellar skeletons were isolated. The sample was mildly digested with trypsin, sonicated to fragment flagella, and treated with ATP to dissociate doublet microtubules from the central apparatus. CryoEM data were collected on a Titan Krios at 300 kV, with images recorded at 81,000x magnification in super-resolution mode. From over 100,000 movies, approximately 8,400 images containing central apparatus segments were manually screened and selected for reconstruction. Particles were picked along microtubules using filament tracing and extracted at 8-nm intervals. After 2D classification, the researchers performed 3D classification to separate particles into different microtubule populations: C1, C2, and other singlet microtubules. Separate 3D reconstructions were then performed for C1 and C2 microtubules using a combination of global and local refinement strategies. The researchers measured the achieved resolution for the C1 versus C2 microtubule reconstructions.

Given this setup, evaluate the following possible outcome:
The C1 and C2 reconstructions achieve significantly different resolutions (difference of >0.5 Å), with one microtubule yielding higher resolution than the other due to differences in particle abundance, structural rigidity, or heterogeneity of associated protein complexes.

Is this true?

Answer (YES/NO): YES